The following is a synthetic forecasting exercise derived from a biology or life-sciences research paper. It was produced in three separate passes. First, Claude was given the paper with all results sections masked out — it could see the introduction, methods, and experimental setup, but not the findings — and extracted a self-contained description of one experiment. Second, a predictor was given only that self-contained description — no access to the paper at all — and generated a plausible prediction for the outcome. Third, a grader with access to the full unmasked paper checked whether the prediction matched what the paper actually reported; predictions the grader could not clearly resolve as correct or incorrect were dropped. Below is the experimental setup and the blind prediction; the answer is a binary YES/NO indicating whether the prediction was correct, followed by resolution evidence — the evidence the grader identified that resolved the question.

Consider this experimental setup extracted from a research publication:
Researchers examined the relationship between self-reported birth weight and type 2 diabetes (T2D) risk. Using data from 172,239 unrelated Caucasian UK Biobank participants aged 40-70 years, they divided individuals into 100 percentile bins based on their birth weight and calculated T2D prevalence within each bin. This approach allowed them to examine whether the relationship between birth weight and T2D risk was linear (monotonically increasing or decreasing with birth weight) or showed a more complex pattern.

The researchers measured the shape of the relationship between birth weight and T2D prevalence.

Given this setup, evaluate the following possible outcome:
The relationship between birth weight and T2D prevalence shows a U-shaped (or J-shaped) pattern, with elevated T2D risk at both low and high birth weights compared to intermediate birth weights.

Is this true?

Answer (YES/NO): YES